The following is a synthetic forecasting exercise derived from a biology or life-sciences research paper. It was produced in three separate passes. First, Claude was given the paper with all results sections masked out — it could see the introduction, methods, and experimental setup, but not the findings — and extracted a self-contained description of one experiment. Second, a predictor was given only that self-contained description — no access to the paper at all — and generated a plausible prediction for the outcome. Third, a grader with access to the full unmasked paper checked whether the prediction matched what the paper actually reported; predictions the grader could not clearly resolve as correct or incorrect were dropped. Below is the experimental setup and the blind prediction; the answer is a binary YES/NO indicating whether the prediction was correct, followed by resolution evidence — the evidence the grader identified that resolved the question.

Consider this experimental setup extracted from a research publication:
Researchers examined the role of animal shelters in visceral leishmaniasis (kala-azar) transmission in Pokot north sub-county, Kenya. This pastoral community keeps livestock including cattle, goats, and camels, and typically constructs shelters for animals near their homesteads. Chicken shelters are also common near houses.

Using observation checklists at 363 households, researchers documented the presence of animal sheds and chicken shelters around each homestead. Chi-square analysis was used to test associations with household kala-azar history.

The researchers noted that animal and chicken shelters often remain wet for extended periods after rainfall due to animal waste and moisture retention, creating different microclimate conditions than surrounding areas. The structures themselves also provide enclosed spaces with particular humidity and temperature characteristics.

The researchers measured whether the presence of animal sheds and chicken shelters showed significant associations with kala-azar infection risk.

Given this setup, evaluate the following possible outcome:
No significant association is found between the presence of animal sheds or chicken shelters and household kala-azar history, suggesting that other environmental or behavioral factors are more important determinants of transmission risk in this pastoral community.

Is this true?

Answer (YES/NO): NO